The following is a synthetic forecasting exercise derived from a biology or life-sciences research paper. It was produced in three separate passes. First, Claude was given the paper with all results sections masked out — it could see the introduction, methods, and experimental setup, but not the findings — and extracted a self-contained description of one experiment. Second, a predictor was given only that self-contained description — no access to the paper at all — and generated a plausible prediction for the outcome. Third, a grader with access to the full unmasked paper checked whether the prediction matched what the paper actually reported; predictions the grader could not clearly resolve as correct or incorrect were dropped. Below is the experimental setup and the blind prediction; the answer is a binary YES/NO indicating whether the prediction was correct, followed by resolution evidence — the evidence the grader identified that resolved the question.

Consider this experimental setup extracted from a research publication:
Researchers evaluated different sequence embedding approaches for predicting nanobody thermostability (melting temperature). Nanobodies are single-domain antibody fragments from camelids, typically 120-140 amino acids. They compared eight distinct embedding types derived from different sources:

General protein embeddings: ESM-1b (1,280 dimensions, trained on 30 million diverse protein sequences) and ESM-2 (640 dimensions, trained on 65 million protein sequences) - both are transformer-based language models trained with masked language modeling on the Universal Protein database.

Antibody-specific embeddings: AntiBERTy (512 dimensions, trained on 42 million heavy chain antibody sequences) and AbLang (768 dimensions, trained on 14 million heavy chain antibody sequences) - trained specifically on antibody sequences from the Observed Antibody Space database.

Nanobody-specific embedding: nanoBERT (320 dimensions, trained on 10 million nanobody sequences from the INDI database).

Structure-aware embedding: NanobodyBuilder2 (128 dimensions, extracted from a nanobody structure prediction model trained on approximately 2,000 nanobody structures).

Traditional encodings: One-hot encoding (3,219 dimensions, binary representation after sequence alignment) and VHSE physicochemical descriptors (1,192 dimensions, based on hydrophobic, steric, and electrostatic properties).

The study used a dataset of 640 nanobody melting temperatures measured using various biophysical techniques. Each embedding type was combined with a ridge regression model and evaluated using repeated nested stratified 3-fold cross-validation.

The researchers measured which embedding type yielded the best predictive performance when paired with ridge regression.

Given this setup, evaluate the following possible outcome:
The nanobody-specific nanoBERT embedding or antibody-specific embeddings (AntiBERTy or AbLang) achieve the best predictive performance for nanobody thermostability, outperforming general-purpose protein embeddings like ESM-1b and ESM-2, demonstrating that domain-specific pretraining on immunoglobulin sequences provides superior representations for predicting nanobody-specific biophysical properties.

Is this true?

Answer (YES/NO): NO